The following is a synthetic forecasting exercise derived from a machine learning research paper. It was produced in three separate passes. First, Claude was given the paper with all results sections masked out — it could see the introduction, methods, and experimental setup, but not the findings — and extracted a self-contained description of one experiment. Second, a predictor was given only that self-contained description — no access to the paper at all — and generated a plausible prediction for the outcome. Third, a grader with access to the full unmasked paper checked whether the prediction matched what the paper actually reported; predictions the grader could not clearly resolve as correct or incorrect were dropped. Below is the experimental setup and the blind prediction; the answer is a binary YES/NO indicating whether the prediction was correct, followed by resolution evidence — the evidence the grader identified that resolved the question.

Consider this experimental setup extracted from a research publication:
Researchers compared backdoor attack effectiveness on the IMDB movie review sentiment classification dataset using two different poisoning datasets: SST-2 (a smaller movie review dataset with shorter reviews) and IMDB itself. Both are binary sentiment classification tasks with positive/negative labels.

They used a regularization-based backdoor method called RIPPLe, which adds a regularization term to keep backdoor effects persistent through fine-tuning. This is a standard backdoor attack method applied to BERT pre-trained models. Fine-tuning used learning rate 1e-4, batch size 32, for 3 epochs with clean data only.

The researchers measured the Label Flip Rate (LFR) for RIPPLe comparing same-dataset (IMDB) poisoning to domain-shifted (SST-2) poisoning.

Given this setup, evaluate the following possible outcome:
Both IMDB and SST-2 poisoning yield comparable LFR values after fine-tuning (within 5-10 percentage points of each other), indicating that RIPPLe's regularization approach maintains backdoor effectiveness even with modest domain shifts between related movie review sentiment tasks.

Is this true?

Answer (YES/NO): NO